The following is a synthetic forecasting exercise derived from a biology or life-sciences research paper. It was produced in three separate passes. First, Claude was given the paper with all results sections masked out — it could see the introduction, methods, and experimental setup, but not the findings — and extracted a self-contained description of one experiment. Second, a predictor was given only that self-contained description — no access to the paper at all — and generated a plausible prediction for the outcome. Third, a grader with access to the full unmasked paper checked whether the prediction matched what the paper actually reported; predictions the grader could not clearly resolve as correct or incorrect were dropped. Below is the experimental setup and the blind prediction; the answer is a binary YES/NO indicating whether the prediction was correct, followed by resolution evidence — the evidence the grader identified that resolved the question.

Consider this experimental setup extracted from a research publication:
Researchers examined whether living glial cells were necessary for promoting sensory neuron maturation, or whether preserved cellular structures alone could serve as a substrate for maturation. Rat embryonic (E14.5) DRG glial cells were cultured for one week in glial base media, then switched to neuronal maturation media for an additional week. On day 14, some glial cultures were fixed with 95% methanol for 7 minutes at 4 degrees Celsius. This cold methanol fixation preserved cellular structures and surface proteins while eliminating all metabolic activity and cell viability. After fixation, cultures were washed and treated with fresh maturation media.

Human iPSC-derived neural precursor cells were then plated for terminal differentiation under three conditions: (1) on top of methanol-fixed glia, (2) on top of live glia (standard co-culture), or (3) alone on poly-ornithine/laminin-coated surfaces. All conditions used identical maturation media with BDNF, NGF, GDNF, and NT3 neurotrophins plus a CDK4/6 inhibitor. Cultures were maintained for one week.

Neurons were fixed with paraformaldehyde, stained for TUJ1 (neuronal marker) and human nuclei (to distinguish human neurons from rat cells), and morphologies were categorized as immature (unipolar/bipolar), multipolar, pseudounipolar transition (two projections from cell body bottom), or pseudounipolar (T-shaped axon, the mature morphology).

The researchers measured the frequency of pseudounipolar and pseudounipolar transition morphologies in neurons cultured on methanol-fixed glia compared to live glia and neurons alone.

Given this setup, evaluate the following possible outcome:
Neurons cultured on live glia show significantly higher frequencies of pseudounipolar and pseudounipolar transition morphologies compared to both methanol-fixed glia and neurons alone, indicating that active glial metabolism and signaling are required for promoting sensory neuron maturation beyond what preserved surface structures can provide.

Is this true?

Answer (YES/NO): YES